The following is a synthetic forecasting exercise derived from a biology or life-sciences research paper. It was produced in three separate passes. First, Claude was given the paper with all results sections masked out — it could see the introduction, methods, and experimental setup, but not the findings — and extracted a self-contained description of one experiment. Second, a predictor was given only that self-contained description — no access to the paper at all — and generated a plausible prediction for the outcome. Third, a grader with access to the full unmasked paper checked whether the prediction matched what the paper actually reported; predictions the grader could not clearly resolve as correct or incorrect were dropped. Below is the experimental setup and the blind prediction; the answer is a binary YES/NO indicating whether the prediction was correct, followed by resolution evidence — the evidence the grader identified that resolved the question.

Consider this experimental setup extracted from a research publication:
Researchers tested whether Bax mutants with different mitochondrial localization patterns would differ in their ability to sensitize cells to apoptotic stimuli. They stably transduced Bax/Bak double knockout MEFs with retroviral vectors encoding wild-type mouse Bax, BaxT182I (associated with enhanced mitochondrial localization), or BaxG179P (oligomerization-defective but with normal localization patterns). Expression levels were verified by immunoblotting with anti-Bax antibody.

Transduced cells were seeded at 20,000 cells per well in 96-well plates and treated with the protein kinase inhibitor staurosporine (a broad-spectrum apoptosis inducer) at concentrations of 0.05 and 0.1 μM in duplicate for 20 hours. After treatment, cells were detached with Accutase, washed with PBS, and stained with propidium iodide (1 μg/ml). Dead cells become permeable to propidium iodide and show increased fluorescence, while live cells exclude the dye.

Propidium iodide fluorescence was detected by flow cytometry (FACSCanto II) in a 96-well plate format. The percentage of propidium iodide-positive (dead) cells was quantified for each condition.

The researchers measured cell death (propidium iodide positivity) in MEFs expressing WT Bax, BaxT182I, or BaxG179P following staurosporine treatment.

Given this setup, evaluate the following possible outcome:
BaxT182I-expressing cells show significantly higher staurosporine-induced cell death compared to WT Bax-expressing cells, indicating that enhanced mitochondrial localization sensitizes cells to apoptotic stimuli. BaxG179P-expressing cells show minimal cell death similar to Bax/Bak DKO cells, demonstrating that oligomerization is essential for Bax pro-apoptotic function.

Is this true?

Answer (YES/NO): NO